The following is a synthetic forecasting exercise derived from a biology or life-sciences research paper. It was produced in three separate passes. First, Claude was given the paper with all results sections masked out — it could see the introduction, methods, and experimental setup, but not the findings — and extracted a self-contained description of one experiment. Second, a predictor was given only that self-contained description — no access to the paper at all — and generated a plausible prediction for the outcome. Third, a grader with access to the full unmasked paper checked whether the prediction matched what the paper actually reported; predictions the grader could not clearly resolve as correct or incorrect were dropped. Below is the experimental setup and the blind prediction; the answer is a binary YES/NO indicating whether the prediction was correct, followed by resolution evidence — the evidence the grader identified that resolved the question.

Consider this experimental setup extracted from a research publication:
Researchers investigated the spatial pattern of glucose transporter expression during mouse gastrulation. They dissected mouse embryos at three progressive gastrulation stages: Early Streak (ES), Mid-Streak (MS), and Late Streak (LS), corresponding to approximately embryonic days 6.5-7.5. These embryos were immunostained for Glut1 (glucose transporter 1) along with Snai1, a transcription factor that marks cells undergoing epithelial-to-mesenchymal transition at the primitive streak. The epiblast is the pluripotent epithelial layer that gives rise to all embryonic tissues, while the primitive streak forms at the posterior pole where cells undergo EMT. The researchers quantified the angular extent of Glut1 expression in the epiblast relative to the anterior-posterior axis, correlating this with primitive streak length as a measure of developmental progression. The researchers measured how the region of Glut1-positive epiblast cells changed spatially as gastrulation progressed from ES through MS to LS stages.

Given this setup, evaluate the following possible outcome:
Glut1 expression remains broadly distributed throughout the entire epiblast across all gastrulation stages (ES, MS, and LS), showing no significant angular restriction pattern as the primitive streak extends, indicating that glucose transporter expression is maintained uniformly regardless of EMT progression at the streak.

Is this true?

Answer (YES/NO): NO